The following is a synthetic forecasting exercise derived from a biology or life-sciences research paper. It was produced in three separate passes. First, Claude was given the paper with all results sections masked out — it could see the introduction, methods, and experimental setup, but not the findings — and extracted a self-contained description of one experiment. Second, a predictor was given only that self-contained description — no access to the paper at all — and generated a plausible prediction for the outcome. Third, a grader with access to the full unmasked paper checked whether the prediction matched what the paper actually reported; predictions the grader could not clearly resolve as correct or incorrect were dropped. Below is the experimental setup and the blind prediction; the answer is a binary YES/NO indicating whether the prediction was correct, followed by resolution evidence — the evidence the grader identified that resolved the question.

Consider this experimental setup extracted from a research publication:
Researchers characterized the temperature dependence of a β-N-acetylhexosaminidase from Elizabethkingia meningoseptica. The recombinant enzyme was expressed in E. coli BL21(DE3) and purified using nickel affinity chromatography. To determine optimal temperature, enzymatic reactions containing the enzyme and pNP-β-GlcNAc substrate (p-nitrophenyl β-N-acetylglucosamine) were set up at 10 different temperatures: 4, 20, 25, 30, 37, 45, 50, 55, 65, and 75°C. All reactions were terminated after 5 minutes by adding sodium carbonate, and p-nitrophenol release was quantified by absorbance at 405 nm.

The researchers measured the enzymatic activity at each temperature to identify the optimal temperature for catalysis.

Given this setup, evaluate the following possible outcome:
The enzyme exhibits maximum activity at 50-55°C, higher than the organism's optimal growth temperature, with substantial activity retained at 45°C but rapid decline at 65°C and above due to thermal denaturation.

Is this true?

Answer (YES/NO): NO